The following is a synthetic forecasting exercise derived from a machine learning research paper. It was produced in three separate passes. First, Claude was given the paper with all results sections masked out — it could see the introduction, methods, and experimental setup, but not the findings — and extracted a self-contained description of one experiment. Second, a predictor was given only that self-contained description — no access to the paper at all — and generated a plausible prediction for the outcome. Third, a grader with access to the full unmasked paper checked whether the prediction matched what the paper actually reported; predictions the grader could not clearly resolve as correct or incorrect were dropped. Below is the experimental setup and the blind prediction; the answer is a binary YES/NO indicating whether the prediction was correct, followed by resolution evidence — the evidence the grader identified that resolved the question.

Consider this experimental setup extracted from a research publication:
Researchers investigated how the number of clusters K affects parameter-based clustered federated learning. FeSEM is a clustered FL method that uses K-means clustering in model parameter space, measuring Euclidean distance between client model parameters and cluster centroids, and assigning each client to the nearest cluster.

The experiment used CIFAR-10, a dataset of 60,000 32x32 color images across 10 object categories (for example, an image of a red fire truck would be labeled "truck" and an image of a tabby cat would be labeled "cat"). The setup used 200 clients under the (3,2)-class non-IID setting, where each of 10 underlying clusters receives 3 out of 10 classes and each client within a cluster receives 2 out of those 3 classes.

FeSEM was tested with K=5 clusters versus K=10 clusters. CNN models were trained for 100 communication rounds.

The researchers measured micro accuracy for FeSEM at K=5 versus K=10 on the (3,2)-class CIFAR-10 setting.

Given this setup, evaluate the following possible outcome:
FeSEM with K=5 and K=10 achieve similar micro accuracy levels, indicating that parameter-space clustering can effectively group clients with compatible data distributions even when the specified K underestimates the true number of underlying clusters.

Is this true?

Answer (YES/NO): NO